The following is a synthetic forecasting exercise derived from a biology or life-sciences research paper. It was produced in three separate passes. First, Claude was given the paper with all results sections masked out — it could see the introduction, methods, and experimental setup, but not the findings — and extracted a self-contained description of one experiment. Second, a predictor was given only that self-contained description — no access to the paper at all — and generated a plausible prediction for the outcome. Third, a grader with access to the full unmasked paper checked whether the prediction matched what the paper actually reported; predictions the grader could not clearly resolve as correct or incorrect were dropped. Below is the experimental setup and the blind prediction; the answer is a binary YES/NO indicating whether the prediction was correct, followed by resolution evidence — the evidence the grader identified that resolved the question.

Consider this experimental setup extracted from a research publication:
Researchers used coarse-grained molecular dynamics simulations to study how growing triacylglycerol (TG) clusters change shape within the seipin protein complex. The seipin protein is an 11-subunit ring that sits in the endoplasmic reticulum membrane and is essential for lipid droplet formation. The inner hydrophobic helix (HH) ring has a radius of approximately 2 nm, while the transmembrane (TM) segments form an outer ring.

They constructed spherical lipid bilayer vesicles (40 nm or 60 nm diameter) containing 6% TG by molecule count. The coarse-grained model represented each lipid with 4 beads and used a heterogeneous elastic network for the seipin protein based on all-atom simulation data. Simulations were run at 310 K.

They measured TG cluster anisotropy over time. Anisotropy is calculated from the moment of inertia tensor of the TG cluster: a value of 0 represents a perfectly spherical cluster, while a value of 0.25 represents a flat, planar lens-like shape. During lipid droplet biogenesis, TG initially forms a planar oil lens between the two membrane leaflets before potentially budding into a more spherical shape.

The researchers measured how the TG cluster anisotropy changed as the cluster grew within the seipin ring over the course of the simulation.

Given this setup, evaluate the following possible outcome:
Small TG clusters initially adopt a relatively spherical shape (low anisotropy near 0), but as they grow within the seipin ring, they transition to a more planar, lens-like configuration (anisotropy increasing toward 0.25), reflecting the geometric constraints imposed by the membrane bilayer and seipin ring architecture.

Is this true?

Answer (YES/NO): NO